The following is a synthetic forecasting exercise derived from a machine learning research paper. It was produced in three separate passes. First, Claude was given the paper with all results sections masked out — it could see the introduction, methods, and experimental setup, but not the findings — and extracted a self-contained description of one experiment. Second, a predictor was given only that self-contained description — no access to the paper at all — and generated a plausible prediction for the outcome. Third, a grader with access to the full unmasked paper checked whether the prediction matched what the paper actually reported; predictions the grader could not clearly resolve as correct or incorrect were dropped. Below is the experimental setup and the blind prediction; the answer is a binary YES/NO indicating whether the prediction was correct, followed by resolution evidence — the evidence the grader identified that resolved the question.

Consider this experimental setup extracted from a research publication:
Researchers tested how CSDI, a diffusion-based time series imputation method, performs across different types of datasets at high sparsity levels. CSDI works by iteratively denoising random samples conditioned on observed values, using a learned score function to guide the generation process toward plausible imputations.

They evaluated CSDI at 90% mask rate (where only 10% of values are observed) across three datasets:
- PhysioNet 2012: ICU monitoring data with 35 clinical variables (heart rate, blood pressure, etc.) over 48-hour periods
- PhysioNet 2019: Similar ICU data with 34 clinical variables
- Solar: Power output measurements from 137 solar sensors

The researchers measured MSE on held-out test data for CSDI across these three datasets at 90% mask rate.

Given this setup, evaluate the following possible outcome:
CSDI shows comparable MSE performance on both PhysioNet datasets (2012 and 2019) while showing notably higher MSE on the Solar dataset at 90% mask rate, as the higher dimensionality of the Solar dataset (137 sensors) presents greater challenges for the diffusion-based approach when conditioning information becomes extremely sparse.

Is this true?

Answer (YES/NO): NO